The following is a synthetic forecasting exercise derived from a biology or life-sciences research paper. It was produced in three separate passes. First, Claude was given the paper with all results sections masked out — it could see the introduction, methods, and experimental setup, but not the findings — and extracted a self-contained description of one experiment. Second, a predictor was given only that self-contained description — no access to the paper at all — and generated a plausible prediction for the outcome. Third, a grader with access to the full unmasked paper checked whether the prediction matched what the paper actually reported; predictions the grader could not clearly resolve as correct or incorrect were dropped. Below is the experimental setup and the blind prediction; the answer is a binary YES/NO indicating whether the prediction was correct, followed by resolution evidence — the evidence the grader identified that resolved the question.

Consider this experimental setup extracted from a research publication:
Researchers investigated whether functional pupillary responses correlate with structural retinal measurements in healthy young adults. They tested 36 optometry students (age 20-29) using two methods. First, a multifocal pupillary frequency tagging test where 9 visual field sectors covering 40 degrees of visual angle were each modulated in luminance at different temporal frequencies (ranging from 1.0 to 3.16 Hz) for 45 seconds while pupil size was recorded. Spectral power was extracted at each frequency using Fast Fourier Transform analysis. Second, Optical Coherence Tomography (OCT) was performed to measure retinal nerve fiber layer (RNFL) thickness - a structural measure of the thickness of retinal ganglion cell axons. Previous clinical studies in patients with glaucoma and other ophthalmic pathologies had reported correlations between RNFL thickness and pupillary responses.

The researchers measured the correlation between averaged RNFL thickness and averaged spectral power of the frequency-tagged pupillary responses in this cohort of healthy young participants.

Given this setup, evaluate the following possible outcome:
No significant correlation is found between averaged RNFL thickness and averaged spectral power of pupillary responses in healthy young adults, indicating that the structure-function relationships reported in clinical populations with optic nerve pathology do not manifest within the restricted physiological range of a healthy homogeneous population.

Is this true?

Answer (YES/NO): YES